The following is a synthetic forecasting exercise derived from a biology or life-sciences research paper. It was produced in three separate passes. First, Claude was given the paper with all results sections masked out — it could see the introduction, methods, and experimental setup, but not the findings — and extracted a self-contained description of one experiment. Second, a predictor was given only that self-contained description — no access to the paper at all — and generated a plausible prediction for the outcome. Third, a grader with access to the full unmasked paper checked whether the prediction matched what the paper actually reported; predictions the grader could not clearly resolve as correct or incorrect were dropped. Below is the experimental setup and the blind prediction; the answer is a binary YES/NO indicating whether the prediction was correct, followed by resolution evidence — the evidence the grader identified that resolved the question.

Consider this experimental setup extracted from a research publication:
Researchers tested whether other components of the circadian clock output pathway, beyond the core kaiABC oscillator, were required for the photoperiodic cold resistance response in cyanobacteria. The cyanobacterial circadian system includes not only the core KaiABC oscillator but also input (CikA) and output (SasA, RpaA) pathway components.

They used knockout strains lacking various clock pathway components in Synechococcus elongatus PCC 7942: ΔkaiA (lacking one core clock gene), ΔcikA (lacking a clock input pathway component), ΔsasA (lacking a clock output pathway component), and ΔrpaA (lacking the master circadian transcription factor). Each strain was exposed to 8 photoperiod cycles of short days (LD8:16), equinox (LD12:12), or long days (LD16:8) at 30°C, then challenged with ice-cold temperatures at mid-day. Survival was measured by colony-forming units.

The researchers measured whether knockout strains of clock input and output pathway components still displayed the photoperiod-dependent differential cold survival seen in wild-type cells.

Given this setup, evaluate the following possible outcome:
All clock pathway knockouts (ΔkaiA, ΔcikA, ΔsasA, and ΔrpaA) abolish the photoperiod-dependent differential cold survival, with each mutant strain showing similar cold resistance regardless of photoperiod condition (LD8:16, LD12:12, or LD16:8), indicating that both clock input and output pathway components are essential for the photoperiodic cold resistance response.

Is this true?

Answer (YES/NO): YES